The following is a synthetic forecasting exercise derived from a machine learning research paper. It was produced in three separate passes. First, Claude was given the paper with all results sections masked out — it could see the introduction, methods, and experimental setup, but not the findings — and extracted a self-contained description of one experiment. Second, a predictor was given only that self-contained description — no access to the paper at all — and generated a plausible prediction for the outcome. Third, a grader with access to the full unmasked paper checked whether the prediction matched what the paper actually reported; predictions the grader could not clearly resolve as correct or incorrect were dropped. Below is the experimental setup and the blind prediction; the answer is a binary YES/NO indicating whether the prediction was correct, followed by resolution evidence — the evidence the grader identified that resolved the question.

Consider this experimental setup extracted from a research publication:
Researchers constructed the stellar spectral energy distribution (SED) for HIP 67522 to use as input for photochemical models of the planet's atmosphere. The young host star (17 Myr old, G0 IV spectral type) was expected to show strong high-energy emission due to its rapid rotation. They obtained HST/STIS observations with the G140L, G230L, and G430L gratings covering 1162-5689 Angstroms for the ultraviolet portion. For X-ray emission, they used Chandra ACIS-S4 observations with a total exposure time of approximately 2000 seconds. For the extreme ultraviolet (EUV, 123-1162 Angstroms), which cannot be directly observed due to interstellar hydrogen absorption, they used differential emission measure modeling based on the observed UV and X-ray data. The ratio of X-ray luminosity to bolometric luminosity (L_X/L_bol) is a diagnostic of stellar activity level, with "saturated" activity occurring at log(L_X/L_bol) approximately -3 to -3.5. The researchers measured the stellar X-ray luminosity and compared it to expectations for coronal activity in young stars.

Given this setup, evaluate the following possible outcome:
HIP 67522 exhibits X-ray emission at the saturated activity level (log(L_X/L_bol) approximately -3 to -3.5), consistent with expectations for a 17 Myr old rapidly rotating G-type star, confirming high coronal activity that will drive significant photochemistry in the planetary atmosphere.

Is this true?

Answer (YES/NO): YES